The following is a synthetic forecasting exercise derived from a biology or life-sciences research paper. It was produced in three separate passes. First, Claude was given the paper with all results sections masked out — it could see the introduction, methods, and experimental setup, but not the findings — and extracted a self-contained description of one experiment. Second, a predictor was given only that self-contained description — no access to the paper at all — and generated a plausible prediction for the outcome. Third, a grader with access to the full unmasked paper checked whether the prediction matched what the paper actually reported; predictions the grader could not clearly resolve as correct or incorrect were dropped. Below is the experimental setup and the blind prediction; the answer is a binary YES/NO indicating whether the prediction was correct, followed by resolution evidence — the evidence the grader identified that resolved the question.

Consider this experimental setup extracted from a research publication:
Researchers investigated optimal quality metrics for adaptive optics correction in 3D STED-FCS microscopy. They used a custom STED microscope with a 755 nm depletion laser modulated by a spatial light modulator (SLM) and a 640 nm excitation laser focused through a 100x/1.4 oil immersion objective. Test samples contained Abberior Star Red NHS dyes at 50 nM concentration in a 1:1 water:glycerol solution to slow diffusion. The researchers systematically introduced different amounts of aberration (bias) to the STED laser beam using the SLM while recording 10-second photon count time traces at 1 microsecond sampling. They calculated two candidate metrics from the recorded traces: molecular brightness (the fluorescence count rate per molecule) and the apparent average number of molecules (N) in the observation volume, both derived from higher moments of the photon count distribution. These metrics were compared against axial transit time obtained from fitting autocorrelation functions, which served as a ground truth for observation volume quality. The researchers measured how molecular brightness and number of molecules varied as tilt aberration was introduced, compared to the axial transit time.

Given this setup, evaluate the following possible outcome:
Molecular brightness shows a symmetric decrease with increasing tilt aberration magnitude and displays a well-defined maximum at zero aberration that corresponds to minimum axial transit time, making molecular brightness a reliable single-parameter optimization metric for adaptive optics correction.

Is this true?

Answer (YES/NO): NO